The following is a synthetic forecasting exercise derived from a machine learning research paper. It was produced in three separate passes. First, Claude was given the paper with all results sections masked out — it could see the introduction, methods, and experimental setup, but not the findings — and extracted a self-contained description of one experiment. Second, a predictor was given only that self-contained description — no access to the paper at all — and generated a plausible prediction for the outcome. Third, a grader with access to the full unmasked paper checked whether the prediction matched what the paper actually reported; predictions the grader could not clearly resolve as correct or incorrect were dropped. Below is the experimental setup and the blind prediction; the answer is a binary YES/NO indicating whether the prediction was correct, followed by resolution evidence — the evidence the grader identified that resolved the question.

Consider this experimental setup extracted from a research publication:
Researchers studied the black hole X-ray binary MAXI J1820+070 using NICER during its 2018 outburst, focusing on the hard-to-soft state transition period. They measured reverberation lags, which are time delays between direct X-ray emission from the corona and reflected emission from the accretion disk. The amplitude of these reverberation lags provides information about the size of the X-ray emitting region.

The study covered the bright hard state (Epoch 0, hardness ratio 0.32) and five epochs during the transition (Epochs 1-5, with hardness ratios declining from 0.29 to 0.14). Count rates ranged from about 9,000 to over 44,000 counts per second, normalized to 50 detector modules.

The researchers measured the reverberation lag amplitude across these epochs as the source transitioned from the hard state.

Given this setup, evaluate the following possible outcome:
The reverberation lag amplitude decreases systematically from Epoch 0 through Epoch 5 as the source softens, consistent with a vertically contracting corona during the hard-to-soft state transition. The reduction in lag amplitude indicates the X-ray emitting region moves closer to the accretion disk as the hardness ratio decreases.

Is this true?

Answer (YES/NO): NO